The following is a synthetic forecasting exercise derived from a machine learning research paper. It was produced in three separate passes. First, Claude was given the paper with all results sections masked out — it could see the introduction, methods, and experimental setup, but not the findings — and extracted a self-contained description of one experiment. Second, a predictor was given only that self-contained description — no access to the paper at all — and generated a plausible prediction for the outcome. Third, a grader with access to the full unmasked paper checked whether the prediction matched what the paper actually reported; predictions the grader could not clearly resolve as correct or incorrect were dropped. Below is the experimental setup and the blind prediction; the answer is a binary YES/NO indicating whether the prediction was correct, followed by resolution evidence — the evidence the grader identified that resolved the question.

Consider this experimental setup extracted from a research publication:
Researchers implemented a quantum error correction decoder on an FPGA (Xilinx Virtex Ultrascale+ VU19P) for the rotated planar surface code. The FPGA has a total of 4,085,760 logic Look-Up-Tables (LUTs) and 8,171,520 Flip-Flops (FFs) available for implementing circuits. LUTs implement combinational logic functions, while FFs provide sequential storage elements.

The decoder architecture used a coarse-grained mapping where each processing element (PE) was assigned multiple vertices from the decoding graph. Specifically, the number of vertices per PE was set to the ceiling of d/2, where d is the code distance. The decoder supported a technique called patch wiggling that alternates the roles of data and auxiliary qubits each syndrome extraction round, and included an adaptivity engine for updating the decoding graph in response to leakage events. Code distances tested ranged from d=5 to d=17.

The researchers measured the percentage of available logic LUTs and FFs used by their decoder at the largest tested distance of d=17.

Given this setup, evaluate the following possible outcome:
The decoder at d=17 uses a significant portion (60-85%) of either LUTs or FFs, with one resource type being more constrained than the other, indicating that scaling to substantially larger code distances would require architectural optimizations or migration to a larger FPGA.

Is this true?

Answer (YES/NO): NO